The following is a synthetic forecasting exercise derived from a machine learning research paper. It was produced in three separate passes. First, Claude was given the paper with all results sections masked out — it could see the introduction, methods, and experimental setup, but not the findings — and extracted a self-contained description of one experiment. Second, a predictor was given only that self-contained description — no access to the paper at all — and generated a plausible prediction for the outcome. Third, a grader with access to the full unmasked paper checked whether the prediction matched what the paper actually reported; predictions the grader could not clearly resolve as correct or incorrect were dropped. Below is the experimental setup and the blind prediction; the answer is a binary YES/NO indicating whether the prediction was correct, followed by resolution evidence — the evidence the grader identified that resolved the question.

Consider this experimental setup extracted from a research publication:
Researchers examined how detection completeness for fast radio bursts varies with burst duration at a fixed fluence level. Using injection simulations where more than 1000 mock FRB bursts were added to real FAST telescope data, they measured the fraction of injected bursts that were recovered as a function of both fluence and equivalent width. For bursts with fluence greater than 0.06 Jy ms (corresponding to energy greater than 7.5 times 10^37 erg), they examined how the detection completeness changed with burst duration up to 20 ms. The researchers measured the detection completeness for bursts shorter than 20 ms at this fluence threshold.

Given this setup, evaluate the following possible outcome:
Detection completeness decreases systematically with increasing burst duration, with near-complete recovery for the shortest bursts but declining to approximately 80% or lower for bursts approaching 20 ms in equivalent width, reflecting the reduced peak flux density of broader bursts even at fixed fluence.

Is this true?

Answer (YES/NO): NO